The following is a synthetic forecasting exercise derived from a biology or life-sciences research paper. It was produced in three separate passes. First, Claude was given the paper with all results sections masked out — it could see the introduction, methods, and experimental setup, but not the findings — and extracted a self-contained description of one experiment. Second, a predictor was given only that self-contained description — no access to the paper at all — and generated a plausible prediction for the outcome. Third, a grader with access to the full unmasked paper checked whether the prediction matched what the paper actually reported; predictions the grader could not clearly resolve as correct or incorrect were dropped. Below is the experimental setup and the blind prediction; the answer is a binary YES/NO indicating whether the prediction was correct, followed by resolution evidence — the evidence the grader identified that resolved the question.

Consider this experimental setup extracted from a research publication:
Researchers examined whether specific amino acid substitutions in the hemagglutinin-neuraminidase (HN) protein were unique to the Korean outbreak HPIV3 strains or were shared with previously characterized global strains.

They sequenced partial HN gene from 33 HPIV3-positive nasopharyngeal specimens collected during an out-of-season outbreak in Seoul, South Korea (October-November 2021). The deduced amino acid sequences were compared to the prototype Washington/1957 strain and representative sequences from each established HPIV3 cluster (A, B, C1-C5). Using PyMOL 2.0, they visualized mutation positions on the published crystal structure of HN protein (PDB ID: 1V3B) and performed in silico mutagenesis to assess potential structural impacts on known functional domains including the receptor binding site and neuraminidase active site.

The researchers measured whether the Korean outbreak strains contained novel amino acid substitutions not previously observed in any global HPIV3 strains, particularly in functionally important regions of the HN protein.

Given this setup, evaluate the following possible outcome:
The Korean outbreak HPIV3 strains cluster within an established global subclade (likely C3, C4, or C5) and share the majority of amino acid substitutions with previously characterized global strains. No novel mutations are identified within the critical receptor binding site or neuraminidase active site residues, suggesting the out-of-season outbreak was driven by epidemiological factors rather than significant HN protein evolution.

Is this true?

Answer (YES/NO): NO